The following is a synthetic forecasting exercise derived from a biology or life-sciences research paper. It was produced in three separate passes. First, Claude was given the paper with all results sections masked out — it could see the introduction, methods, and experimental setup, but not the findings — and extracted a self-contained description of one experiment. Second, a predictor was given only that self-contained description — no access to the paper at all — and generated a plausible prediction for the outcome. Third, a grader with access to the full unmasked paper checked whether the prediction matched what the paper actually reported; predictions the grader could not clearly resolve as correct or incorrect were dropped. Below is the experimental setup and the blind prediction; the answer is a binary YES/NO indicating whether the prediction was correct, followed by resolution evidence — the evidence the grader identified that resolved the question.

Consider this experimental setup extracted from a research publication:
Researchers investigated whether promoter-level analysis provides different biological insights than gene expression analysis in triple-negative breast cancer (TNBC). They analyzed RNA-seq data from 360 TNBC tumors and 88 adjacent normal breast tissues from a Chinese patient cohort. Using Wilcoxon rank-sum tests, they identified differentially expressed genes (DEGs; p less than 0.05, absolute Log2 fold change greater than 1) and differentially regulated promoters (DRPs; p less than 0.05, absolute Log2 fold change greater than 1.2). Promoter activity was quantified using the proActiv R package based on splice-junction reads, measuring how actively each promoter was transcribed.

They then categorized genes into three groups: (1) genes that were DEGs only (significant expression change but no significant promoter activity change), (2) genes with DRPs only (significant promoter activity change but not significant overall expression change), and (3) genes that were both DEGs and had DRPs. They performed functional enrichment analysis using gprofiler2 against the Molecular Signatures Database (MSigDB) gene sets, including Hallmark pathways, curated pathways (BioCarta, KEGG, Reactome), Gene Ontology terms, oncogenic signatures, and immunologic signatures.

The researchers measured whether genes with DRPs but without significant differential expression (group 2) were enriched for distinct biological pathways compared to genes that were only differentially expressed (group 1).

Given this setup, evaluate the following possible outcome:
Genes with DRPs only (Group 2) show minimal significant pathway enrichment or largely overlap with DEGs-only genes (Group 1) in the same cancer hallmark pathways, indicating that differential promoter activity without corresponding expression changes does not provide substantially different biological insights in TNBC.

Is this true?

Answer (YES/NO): NO